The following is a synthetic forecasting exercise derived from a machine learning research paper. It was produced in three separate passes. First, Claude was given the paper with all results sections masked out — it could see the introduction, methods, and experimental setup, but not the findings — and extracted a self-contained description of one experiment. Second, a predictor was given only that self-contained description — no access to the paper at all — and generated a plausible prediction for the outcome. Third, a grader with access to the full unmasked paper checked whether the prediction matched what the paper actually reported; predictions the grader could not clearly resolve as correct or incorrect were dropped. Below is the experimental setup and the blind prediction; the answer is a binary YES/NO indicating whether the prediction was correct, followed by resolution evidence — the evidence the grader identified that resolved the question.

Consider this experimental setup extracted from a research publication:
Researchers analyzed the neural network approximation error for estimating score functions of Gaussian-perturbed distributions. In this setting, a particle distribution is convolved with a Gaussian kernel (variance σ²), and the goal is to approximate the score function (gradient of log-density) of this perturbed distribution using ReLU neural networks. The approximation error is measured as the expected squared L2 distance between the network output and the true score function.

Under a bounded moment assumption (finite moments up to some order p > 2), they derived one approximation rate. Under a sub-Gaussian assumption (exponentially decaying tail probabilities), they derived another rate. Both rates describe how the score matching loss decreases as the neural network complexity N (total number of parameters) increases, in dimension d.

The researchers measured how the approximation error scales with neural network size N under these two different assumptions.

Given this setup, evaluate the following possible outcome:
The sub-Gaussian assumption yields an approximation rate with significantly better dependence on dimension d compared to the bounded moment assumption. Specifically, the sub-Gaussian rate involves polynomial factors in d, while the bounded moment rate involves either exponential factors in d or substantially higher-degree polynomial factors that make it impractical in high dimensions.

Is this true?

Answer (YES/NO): NO